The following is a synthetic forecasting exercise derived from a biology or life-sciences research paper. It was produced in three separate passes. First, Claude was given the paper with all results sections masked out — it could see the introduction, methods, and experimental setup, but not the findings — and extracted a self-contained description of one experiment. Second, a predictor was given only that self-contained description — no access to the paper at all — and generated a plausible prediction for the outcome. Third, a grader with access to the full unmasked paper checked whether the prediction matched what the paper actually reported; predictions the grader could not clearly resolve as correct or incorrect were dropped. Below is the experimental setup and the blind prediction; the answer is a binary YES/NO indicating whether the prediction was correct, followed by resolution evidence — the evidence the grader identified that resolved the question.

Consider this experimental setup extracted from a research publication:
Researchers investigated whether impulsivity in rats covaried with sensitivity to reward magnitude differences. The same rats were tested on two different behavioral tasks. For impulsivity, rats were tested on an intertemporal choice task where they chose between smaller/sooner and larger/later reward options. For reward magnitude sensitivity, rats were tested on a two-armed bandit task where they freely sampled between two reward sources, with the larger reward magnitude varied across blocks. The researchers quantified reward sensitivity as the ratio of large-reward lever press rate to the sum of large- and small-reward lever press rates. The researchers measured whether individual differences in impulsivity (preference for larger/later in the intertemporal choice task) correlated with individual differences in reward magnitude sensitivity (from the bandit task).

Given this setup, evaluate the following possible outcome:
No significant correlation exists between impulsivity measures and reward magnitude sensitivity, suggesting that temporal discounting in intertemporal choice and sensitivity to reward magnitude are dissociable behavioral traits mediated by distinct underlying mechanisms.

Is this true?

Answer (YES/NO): YES